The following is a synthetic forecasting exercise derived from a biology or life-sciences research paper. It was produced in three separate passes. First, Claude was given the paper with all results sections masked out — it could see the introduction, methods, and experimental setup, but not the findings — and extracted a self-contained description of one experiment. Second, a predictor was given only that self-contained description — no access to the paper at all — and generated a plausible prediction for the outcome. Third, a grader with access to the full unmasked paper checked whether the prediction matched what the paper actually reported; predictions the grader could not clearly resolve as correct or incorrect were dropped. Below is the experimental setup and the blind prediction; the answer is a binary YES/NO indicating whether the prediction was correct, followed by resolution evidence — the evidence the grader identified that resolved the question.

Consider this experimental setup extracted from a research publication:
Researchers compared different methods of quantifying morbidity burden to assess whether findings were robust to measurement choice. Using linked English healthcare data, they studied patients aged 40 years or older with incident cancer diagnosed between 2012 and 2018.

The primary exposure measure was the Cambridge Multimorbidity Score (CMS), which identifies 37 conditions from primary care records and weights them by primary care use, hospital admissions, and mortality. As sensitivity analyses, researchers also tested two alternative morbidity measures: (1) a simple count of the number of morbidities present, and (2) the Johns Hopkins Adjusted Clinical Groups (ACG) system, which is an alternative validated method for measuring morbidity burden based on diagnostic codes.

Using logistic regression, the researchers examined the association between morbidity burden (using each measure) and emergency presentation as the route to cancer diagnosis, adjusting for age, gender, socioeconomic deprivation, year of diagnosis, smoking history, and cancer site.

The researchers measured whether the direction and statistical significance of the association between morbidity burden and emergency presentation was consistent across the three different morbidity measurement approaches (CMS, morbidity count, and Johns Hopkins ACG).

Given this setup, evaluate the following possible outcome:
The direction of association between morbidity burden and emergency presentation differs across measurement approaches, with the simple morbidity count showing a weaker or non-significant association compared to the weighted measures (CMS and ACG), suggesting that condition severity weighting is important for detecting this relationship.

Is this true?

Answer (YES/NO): NO